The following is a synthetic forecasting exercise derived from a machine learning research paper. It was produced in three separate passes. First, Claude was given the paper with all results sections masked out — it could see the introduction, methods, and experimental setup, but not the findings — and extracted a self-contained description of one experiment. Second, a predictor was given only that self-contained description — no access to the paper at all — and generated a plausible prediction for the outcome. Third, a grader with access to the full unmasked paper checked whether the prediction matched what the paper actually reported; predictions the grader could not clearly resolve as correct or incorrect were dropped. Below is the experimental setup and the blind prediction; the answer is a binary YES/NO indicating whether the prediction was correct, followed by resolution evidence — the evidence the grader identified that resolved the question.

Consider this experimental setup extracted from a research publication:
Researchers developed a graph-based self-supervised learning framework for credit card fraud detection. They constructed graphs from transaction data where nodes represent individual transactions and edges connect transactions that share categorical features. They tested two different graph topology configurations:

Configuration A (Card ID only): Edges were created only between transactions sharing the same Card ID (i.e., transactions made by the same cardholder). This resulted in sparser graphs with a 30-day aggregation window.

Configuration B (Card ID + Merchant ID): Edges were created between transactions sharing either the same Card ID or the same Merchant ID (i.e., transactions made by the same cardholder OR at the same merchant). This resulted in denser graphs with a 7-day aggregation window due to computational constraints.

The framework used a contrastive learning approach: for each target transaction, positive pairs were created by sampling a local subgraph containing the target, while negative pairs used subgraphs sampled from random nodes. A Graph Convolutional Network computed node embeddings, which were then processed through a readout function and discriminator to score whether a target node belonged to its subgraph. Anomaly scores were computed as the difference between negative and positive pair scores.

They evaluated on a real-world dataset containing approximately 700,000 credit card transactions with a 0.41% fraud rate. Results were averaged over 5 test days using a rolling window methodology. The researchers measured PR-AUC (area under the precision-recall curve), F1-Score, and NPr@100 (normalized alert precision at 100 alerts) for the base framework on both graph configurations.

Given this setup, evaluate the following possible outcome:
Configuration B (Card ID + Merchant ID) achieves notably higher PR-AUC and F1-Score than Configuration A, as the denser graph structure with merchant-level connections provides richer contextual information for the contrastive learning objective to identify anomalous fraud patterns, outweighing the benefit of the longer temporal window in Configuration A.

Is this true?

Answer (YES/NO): NO